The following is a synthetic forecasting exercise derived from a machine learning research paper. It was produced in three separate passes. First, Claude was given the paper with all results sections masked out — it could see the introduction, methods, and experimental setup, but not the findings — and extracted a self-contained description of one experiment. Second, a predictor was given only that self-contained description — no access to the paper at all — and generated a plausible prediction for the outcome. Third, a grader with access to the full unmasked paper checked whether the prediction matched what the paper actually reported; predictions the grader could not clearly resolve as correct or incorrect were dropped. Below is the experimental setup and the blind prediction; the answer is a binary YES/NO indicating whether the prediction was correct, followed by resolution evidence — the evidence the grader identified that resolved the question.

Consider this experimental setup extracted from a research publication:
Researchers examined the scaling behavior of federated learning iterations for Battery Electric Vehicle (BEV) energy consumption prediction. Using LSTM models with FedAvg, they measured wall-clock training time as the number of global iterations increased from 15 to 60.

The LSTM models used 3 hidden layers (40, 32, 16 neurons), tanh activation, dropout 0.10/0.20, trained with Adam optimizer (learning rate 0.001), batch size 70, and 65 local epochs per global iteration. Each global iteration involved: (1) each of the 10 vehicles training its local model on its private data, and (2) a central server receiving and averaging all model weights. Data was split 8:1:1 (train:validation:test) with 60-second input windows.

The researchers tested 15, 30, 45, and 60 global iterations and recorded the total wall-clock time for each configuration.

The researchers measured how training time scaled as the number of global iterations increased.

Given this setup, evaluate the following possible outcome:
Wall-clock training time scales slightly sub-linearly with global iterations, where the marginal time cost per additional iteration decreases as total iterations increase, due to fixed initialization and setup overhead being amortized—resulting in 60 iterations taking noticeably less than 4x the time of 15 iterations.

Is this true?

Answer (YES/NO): NO